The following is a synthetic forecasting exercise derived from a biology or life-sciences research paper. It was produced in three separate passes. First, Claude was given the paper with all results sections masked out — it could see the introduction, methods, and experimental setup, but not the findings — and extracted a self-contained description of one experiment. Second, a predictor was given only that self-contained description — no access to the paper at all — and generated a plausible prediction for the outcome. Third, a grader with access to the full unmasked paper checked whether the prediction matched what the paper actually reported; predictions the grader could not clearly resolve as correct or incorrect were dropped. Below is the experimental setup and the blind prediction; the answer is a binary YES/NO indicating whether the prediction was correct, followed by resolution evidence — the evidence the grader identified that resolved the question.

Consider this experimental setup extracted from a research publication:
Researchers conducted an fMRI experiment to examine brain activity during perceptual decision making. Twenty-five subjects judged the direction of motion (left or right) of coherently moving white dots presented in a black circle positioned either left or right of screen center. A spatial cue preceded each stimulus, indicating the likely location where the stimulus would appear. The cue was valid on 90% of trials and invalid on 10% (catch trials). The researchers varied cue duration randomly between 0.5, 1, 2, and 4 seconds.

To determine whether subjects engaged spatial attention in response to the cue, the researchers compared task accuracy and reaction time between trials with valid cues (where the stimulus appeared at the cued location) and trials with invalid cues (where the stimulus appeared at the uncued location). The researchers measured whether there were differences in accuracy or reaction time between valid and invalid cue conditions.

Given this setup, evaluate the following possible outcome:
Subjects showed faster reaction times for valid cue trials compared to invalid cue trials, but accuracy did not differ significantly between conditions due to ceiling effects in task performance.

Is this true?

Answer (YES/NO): NO